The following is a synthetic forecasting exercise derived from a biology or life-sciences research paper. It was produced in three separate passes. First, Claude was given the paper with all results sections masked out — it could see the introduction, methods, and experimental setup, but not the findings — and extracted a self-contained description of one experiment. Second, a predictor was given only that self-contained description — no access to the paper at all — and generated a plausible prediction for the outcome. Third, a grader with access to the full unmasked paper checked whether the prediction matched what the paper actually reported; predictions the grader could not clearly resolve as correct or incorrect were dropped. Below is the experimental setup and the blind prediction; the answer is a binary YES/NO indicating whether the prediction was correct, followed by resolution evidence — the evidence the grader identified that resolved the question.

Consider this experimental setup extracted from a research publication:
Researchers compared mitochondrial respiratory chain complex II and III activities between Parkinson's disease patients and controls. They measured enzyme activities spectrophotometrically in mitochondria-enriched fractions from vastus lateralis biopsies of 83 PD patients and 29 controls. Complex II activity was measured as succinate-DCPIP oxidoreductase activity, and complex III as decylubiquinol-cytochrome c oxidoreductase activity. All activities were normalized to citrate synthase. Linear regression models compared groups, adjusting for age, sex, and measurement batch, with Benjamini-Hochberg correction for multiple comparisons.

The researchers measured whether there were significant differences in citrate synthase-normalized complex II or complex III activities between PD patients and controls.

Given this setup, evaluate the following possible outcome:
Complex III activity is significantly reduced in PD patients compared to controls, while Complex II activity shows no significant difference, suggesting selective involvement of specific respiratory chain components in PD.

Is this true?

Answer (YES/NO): NO